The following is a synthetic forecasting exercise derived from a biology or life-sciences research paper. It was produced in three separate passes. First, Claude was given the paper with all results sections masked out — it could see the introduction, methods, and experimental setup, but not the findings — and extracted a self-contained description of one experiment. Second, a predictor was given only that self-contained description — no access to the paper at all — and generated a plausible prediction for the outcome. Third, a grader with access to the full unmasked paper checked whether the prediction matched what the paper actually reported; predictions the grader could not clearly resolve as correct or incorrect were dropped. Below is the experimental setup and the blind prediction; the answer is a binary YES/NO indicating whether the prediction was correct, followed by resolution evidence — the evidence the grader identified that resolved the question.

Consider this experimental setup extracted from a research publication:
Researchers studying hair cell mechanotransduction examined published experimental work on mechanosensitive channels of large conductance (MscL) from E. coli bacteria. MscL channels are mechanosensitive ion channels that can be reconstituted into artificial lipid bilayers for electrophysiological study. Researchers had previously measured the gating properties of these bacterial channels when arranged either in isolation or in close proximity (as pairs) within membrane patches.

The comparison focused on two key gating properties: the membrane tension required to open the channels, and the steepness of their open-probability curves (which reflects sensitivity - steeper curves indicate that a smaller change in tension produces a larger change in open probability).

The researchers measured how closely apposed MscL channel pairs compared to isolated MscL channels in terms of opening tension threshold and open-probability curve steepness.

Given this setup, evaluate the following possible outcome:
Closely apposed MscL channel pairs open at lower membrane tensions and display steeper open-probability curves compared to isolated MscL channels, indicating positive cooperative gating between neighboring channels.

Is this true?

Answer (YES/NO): YES